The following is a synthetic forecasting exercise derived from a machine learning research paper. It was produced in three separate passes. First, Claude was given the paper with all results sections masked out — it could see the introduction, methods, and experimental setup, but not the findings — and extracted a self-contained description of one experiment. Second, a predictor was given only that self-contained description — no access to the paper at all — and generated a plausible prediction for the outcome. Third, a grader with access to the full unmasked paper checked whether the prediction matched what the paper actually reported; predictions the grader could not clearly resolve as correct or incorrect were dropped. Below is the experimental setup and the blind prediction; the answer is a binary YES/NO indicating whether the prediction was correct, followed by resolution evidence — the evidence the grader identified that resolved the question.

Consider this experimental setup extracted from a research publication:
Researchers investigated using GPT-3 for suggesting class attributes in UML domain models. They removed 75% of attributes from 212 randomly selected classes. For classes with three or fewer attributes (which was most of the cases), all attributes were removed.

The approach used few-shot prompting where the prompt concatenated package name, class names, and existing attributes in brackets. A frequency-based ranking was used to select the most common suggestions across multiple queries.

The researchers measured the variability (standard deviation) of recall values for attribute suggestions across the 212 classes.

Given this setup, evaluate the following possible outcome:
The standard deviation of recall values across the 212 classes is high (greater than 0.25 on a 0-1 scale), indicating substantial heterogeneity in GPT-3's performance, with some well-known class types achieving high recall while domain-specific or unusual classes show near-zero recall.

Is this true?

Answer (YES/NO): YES